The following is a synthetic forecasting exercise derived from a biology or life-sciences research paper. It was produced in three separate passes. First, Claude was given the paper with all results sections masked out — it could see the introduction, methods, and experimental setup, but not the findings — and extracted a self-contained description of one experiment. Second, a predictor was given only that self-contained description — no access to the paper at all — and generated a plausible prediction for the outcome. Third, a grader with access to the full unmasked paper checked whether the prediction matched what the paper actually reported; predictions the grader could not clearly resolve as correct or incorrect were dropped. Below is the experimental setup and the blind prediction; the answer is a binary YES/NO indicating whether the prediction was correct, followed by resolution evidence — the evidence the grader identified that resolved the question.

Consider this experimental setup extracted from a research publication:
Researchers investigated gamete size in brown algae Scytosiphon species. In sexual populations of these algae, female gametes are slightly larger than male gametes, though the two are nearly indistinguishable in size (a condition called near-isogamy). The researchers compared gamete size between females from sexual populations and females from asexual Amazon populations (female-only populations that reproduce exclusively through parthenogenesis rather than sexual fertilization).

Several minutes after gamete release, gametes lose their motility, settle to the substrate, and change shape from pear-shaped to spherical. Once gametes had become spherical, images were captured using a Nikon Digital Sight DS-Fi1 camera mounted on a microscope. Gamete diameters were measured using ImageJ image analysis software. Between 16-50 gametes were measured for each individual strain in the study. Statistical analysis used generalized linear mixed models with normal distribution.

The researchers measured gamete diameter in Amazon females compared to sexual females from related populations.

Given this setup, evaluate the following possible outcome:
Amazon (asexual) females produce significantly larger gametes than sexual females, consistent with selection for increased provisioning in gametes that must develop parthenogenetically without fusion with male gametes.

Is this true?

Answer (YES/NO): NO